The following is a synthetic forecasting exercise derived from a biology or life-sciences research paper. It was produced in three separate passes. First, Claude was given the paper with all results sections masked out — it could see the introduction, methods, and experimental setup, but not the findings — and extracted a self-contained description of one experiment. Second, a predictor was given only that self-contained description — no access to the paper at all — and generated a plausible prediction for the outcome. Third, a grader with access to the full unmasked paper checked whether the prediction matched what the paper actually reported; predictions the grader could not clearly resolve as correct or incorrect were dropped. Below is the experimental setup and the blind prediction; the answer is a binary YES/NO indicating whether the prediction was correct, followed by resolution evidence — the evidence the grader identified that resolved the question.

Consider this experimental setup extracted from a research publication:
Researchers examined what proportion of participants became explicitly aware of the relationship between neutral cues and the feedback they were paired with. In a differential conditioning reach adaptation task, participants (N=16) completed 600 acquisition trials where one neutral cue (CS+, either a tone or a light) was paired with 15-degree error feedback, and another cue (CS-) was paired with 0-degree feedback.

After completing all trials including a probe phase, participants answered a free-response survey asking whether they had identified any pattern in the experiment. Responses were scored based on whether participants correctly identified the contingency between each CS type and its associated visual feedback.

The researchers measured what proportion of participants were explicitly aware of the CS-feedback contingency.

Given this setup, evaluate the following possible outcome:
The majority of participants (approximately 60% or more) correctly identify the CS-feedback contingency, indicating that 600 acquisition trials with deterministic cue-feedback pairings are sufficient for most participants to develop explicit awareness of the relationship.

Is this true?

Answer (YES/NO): NO